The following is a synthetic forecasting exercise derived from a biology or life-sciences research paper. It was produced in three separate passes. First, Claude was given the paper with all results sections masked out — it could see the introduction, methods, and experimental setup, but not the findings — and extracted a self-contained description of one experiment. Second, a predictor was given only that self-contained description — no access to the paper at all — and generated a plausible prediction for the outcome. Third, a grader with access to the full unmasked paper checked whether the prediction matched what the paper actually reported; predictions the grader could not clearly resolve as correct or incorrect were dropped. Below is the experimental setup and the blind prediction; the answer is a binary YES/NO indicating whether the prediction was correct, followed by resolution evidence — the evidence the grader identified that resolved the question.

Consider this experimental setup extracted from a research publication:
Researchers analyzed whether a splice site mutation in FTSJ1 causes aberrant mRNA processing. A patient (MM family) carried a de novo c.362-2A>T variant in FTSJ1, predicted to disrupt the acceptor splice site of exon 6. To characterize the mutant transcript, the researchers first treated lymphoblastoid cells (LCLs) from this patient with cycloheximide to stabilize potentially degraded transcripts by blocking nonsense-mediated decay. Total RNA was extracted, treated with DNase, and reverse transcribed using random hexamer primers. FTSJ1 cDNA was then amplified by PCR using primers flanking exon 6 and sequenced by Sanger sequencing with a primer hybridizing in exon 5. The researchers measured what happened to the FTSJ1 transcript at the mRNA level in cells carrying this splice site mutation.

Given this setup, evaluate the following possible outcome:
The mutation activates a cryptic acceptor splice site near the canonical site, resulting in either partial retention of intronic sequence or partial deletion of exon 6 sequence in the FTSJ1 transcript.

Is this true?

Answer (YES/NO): NO